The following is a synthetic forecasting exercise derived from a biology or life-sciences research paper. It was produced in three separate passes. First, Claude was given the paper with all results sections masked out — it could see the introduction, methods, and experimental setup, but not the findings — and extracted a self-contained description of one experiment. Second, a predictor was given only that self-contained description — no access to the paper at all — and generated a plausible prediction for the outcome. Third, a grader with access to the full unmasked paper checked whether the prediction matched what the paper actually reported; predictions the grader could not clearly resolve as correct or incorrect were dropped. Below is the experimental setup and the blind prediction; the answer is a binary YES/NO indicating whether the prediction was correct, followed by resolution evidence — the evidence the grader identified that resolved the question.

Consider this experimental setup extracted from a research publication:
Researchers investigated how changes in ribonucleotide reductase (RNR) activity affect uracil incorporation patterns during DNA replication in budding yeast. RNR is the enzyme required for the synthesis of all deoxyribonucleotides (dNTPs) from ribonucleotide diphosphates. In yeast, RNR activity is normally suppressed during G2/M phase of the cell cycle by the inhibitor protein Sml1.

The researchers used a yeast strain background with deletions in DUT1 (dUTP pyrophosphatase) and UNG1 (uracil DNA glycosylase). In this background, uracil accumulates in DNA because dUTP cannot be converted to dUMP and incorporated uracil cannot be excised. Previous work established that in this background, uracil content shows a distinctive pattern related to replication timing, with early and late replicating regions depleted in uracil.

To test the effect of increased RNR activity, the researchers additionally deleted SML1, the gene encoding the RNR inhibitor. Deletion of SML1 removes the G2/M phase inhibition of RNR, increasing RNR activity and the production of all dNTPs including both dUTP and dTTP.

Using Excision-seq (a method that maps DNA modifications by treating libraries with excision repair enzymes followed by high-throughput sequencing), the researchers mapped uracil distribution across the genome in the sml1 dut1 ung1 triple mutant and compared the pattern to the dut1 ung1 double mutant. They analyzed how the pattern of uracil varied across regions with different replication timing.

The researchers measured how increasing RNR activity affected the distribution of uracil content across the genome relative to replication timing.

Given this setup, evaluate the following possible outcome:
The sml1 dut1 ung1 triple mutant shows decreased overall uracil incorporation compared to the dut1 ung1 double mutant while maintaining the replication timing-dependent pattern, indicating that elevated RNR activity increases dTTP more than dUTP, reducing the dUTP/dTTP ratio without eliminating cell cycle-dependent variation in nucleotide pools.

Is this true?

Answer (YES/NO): NO